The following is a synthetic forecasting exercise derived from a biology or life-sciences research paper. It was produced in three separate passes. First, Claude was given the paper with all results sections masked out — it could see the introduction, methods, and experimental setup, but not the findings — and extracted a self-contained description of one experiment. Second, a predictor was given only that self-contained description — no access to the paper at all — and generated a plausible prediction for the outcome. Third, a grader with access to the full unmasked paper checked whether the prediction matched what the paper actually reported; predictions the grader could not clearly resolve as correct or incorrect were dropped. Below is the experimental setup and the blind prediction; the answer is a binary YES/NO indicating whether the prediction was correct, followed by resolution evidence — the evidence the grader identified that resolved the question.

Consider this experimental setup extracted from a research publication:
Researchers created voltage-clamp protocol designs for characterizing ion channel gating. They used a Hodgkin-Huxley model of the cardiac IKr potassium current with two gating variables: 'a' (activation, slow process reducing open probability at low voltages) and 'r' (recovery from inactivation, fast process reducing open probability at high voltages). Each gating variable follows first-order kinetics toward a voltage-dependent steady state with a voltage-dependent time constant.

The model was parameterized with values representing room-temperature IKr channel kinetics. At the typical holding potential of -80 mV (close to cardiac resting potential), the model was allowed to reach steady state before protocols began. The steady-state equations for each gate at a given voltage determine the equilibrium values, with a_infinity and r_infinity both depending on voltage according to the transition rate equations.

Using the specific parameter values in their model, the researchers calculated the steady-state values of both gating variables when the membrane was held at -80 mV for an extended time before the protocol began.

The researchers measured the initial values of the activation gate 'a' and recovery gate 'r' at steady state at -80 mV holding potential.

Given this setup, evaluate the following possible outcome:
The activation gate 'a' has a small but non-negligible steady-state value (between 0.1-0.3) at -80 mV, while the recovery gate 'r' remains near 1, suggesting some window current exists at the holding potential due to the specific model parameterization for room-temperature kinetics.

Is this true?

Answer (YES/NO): NO